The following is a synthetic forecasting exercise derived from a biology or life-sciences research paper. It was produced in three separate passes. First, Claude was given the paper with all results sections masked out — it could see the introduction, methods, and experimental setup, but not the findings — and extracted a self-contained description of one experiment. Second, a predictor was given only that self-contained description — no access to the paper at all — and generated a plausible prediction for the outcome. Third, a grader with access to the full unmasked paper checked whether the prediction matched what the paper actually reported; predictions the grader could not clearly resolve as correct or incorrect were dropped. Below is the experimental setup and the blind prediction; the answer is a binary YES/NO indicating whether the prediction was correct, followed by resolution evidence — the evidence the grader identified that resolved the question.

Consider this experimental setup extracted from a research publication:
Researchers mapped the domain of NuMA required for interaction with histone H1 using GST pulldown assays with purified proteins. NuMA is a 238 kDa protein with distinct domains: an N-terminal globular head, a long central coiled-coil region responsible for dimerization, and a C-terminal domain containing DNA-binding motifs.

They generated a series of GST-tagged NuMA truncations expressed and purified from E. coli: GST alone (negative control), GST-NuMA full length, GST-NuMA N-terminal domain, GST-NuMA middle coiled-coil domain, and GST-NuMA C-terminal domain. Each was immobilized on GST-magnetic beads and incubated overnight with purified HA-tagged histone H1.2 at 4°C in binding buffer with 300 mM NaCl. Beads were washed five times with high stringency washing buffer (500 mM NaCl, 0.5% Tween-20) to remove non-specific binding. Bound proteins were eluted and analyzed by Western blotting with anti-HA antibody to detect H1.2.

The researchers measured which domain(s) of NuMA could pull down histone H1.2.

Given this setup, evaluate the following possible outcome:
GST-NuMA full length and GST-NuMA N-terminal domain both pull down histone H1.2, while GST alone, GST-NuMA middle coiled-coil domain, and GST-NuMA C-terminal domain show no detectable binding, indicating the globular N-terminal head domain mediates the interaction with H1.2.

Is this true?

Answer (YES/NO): NO